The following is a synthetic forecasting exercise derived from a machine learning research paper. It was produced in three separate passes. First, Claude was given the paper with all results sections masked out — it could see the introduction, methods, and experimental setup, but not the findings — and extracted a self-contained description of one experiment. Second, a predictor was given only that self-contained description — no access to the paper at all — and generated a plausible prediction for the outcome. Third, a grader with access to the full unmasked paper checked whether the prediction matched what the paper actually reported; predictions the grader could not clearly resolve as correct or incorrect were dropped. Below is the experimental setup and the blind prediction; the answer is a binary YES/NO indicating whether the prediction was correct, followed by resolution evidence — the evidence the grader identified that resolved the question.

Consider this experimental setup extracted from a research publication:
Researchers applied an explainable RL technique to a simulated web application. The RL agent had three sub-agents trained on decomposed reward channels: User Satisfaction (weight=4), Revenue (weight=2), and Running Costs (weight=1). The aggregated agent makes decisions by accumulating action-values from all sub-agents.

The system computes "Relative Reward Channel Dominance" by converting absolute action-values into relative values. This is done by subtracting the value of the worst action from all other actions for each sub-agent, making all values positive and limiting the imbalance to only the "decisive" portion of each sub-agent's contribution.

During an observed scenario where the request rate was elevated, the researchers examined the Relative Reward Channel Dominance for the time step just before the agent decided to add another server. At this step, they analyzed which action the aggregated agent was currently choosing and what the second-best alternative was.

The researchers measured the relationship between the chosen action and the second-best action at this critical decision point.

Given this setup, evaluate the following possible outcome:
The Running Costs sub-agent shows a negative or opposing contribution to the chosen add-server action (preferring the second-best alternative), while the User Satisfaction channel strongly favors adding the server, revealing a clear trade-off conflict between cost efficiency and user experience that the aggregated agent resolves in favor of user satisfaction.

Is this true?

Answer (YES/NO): NO